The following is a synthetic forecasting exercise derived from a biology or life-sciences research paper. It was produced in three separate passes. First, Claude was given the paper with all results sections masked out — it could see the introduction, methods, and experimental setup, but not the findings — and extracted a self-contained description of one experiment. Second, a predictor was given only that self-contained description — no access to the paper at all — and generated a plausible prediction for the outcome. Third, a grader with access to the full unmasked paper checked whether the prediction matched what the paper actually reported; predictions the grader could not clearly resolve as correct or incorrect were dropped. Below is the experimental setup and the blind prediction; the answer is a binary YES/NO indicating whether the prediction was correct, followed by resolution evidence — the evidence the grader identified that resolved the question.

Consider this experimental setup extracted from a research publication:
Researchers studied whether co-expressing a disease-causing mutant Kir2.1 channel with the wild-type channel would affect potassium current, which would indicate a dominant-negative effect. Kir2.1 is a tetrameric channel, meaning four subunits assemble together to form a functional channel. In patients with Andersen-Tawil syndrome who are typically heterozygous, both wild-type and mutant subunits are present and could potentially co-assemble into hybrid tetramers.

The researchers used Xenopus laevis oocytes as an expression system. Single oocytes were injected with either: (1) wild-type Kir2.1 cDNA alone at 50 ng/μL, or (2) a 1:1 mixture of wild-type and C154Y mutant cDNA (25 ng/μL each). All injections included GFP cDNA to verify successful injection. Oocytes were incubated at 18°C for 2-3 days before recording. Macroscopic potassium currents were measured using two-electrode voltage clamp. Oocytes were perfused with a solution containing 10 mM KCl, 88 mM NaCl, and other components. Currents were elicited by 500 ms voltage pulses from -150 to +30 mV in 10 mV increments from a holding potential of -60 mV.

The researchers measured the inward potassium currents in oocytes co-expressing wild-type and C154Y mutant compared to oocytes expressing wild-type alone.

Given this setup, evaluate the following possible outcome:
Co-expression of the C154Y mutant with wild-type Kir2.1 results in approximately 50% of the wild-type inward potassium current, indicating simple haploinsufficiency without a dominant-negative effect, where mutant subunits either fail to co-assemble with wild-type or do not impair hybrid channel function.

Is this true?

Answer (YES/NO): NO